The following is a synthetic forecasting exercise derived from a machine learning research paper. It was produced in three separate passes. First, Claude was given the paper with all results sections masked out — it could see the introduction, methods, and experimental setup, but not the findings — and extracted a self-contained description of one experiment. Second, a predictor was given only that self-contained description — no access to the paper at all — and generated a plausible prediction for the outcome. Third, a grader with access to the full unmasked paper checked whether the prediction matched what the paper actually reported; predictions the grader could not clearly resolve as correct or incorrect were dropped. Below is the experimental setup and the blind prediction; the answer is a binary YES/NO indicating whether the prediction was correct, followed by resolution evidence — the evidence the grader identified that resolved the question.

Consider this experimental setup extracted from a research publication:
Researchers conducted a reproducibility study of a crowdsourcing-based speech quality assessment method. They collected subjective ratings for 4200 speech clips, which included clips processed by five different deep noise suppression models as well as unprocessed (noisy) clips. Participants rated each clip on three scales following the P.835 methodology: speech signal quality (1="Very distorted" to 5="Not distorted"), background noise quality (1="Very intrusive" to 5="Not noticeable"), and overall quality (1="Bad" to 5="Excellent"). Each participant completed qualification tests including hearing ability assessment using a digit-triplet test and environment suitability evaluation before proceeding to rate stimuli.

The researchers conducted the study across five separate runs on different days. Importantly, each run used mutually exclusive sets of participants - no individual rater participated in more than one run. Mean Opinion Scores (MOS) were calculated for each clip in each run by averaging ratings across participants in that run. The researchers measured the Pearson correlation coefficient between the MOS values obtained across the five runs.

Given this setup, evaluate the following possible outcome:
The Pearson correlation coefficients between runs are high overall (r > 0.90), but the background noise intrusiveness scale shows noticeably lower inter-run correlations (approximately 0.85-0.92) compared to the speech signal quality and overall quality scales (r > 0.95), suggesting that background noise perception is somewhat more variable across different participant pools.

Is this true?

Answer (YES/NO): NO